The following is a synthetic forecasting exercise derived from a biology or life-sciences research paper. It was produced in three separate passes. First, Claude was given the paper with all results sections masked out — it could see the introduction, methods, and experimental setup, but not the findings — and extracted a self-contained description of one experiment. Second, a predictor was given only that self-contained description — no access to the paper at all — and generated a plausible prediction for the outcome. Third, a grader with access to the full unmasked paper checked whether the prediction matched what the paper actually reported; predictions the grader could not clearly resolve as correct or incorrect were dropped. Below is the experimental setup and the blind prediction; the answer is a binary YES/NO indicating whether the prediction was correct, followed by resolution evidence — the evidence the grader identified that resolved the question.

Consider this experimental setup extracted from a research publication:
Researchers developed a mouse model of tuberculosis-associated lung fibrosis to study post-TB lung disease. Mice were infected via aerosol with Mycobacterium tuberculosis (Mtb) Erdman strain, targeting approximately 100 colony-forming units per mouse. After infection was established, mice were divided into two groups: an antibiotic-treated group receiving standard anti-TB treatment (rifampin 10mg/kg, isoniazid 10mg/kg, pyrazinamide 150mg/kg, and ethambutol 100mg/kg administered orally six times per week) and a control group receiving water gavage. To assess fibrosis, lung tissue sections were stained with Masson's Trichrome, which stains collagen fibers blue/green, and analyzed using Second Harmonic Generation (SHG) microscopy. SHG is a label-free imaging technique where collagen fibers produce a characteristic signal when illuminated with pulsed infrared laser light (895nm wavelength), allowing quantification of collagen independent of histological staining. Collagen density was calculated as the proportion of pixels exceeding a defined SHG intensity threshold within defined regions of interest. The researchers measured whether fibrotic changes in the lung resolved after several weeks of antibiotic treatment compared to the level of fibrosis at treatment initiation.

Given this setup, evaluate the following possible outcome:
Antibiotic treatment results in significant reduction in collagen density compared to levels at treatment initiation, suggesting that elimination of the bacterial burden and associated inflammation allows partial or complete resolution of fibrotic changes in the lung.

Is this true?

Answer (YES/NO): NO